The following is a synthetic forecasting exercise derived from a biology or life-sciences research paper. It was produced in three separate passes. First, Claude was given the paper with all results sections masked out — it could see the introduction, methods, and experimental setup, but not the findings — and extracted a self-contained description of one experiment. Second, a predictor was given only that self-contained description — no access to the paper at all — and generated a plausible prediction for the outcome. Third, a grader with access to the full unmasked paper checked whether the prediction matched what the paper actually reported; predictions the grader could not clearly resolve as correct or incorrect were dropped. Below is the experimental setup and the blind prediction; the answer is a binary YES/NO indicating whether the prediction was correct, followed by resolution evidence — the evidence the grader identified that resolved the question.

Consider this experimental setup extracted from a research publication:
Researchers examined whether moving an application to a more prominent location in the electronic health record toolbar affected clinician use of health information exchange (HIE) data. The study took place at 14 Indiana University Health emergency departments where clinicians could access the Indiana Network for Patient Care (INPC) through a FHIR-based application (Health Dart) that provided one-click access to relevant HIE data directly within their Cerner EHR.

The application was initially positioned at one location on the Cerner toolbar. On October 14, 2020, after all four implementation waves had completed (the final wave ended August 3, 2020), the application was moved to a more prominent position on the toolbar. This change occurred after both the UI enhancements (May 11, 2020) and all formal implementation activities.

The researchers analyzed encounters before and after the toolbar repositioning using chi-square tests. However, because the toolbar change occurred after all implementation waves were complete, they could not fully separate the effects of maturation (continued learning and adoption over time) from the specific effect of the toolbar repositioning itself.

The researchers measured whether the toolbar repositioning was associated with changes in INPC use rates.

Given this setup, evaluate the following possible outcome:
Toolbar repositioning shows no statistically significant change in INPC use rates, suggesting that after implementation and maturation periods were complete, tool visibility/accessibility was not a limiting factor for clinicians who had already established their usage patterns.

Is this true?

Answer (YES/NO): NO